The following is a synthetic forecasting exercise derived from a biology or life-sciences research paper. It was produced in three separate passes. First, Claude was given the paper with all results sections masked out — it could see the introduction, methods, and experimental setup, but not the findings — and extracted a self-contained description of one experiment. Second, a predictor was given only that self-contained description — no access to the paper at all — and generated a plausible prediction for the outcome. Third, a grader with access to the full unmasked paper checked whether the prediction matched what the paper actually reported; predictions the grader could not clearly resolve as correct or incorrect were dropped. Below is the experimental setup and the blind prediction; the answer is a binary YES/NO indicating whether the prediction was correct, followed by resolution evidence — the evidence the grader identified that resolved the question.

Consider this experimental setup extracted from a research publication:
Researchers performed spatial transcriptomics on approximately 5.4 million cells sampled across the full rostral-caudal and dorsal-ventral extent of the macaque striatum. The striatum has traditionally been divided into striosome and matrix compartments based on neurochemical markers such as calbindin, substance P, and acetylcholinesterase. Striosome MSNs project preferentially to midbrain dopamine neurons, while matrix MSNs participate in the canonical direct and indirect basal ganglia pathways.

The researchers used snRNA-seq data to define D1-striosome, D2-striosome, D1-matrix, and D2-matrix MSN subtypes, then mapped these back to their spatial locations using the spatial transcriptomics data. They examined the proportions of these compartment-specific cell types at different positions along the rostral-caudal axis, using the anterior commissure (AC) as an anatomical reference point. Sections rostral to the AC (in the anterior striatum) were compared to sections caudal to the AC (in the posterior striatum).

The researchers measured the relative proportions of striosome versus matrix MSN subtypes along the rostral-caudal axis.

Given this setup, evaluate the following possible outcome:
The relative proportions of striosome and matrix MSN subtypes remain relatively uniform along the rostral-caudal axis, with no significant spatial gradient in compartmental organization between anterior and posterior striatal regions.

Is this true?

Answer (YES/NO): NO